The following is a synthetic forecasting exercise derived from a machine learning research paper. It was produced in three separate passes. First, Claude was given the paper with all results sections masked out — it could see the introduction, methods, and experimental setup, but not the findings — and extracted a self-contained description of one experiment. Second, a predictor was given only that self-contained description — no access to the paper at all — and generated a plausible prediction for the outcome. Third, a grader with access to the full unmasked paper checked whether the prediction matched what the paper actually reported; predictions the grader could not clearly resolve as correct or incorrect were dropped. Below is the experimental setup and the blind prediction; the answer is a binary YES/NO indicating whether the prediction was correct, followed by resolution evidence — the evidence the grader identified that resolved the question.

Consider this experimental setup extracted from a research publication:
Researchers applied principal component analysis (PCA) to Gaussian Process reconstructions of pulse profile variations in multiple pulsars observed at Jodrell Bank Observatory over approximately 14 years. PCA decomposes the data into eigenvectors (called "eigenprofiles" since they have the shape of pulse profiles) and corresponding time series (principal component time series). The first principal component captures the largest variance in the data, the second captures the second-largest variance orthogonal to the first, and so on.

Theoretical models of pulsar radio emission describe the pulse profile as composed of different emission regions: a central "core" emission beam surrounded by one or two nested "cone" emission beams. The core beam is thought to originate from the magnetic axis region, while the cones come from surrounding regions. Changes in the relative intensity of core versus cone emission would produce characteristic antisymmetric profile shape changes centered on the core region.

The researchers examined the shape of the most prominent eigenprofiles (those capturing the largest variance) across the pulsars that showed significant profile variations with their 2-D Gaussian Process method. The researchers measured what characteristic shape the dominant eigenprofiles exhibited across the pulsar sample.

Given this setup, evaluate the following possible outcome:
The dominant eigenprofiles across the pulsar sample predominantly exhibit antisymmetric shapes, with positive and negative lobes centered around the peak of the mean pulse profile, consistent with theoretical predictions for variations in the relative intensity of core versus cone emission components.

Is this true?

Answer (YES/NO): NO